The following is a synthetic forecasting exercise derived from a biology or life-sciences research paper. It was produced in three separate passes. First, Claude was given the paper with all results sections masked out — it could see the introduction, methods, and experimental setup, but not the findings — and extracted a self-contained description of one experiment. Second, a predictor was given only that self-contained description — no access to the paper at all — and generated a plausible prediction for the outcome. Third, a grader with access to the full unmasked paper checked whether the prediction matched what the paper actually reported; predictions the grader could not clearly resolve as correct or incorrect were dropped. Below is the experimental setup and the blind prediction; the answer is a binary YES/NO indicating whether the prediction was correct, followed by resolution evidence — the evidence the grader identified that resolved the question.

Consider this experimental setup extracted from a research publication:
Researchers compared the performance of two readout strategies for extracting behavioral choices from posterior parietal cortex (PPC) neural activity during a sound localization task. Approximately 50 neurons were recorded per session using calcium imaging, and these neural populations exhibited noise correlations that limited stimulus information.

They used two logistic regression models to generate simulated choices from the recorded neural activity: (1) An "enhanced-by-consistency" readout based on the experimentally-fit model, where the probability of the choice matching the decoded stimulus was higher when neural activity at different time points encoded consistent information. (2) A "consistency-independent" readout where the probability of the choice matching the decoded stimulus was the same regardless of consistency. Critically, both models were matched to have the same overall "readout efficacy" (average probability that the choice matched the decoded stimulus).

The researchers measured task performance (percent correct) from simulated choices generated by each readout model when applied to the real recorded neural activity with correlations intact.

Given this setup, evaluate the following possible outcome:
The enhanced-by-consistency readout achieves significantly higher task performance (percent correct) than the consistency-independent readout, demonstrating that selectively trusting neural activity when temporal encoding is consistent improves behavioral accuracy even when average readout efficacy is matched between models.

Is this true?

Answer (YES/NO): YES